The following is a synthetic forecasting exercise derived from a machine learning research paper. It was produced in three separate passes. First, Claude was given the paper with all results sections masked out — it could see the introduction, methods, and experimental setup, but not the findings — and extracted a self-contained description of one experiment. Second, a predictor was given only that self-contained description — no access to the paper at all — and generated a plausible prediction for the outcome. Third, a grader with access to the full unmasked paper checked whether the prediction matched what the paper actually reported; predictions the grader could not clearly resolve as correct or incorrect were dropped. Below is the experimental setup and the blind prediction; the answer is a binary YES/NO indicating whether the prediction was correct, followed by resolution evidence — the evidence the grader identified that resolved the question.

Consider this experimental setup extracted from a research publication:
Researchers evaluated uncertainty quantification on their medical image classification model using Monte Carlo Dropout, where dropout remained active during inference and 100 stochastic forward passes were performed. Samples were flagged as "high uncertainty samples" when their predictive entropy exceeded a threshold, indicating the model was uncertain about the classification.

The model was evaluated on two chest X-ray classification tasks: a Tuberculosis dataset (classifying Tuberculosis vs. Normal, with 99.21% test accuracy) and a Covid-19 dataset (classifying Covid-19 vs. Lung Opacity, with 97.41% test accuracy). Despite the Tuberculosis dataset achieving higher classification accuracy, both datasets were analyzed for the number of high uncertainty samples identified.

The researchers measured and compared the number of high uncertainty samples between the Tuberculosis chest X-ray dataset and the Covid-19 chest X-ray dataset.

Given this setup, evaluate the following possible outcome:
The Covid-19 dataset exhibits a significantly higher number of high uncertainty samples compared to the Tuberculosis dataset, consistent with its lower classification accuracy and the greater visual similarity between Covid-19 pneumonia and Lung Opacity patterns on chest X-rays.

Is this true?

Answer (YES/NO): NO